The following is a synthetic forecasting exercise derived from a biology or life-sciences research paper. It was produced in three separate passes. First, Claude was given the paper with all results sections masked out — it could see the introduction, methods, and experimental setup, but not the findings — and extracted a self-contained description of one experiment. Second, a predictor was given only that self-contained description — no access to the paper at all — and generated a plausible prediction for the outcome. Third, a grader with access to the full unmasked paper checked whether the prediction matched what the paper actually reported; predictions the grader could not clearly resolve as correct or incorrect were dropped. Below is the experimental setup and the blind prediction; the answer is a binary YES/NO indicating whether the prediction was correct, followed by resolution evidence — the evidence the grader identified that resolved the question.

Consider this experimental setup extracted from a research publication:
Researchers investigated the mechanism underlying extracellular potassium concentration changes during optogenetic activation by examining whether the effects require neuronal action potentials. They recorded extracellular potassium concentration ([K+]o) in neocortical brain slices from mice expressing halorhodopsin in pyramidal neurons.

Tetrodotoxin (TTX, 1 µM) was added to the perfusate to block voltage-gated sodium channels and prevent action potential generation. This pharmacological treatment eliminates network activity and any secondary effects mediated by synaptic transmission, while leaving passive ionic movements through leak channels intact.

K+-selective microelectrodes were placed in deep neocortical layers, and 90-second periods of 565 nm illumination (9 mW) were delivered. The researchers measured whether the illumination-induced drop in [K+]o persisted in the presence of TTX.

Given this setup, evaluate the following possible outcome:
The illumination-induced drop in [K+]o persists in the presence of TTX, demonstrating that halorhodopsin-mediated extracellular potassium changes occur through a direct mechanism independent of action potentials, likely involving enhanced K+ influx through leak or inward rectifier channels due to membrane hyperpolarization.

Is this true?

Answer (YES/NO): YES